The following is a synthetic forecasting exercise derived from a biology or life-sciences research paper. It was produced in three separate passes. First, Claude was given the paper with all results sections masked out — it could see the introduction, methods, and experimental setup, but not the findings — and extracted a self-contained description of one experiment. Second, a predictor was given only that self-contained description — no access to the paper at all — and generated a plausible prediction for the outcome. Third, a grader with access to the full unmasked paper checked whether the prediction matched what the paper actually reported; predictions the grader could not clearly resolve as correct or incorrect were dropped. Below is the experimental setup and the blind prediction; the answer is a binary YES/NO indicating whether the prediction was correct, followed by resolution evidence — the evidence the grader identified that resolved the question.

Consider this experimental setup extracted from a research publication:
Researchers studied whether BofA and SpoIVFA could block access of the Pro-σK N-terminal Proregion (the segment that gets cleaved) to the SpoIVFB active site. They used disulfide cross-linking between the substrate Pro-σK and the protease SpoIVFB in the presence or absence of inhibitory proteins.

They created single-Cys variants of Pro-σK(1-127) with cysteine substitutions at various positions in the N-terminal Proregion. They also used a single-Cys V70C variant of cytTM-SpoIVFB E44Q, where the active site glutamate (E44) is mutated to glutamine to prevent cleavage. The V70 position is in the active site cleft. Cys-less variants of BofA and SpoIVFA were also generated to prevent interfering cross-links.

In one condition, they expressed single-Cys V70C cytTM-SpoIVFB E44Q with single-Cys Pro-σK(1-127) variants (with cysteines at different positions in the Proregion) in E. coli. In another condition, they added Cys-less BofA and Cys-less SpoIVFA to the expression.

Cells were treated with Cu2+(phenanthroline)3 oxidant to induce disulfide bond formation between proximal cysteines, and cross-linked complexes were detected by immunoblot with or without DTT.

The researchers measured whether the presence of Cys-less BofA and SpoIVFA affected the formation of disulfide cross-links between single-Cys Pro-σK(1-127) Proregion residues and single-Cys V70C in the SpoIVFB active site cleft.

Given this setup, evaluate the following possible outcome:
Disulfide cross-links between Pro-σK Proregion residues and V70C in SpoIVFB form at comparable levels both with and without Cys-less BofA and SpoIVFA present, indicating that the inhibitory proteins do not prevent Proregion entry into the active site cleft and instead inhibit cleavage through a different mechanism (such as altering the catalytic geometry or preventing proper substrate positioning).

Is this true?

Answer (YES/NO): NO